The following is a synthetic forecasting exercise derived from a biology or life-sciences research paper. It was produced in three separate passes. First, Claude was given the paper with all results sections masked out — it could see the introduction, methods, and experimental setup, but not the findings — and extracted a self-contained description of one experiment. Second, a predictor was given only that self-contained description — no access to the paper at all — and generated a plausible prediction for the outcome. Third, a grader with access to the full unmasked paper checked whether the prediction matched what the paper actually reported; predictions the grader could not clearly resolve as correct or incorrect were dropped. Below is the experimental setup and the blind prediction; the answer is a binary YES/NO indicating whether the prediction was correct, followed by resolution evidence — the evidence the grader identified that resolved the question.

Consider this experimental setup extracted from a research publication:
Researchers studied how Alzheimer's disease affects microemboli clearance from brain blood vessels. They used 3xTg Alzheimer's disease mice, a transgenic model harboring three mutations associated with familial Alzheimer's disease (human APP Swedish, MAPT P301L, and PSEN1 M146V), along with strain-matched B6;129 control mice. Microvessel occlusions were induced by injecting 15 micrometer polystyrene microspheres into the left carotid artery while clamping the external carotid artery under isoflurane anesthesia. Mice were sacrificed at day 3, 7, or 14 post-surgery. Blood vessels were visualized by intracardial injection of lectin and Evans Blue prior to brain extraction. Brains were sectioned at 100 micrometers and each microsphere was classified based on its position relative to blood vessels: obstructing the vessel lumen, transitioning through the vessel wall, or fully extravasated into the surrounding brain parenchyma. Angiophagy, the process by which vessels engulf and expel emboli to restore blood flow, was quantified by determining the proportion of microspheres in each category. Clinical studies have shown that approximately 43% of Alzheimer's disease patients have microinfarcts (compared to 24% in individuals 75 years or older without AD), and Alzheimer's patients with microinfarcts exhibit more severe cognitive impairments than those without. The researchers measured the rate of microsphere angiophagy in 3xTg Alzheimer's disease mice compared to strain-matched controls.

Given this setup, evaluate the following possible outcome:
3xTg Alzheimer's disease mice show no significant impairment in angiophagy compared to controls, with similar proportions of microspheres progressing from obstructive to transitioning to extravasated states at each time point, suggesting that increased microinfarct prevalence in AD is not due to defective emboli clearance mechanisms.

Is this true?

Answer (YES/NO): NO